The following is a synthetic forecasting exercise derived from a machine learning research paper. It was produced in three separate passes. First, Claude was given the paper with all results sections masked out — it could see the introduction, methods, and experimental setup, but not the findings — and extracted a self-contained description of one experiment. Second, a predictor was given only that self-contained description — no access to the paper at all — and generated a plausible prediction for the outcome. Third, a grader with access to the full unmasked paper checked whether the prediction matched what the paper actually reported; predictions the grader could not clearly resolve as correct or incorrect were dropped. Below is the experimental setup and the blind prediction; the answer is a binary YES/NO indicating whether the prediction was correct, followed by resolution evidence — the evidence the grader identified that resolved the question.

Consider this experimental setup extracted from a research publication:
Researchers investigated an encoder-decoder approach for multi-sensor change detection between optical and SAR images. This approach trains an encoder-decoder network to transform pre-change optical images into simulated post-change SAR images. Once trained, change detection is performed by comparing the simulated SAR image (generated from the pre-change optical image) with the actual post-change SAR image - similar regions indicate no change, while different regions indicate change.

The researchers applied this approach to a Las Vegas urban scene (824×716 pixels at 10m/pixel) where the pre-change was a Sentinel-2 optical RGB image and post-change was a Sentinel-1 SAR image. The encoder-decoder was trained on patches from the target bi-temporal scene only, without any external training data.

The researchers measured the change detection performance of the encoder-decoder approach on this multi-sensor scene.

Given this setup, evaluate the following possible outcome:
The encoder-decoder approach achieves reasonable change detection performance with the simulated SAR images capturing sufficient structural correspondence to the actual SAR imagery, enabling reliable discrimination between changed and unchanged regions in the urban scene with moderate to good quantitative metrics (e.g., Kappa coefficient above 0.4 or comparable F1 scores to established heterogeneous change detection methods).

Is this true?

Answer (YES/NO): NO